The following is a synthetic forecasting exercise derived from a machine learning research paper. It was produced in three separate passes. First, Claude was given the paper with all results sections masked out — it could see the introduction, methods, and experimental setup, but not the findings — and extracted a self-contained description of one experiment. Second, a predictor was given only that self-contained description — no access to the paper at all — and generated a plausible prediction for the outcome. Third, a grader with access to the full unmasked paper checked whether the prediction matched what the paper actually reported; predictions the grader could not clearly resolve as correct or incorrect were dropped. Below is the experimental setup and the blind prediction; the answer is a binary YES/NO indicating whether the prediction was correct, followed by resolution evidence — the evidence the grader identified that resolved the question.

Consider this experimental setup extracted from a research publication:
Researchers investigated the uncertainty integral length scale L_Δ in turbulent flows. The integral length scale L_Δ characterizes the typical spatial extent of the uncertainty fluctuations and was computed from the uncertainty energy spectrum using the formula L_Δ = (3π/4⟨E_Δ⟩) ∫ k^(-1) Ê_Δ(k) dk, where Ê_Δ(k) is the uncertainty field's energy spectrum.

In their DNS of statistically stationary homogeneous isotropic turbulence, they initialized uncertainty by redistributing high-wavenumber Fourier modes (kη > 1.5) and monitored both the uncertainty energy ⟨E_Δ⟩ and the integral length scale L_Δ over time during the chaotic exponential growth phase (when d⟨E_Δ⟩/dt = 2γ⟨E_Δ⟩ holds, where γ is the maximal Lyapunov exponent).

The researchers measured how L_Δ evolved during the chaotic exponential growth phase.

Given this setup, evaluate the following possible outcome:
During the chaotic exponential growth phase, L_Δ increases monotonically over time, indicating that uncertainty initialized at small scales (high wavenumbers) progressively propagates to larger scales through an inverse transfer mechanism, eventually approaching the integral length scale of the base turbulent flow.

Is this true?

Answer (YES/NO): NO